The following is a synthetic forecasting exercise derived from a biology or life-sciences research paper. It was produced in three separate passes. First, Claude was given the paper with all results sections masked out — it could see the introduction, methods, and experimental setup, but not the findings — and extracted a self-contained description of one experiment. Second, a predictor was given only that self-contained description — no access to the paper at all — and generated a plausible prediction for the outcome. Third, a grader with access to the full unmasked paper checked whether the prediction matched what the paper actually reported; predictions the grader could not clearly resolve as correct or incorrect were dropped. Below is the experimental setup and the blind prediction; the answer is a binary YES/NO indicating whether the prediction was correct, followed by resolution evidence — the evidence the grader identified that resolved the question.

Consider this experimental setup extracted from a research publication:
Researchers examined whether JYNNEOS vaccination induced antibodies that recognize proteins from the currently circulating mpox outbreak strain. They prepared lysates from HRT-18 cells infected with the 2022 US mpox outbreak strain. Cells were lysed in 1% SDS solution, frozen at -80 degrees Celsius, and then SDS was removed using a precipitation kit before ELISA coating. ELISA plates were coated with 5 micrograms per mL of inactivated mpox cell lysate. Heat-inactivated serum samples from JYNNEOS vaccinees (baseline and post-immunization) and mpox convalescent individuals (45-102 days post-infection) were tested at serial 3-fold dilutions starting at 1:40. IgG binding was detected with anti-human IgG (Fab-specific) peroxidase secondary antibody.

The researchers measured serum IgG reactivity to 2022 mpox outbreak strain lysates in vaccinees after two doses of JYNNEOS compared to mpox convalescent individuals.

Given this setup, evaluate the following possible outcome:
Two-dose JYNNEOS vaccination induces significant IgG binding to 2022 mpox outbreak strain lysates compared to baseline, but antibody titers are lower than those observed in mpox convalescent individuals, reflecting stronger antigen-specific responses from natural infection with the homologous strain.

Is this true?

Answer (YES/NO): NO